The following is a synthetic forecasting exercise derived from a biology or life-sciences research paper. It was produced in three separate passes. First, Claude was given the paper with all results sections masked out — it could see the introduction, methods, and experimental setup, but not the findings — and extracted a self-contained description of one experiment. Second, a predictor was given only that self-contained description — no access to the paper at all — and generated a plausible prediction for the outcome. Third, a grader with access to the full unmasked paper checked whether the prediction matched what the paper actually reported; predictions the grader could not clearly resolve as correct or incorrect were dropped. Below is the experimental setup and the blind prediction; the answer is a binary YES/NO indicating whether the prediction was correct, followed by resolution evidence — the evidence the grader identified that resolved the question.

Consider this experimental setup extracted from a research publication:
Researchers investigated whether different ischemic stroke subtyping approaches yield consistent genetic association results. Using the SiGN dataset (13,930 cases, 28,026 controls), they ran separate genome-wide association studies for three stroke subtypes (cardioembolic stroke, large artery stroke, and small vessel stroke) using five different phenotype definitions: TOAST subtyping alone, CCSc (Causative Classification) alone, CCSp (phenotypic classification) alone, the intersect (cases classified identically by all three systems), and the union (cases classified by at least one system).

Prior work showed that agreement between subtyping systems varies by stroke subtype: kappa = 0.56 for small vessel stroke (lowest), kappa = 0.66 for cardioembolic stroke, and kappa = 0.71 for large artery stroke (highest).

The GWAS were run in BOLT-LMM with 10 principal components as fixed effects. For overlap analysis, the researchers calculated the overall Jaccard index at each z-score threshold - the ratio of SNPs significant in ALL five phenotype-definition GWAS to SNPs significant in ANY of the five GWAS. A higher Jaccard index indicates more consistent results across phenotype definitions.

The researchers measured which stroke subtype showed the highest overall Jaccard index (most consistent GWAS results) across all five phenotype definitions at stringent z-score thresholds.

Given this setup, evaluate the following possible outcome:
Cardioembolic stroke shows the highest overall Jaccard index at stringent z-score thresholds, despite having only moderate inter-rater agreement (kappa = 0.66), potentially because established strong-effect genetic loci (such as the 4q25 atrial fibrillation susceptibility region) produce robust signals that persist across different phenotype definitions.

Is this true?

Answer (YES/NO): YES